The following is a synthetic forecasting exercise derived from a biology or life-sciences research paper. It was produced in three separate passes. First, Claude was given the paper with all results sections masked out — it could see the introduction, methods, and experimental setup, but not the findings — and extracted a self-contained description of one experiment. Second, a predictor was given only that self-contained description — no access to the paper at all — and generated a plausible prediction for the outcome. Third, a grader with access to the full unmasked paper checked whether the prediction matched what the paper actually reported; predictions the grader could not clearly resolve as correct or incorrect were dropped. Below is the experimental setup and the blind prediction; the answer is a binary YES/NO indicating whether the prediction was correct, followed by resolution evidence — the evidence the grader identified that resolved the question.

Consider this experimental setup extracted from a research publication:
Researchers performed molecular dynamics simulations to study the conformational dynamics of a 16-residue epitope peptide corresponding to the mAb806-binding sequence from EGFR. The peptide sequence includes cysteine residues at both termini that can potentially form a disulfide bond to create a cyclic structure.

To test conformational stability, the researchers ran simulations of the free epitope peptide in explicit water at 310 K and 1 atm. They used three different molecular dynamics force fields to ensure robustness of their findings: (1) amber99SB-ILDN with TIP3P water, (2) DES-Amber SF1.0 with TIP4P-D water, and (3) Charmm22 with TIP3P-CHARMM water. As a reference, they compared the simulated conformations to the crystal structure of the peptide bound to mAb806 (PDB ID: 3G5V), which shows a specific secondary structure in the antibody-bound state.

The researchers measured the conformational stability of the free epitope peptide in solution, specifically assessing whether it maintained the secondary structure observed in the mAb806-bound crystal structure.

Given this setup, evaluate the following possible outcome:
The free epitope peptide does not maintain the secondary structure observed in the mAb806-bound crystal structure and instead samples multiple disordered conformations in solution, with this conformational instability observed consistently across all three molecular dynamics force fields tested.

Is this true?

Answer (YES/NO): YES